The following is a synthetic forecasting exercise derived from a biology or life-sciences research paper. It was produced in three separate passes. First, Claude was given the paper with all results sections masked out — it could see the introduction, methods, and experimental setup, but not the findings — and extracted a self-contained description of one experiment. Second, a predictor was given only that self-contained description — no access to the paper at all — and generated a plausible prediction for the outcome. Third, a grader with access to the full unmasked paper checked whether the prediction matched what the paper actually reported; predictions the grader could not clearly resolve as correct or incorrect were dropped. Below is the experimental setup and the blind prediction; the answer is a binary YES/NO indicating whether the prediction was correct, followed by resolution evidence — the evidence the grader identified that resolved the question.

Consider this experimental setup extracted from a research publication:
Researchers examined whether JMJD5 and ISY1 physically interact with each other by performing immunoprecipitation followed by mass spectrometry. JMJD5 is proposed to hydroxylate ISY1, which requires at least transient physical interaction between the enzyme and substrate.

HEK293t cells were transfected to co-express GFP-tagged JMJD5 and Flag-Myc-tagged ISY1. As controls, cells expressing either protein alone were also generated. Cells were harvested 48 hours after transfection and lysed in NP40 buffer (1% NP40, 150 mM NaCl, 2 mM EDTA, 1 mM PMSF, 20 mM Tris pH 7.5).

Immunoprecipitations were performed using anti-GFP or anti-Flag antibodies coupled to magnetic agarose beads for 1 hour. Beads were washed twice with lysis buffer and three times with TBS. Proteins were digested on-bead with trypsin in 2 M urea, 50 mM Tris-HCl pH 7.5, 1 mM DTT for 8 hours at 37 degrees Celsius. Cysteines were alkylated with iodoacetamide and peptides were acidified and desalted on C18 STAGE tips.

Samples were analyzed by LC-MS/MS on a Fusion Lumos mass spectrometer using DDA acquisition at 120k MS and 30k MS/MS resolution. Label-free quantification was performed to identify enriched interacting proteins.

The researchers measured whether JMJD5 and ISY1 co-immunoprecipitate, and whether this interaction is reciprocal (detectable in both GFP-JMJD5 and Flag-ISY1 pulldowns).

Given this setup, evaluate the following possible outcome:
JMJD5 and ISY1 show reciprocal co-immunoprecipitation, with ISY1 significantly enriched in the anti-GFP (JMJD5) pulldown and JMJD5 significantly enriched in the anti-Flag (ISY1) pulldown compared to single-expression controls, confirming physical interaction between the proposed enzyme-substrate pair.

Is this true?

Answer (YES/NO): YES